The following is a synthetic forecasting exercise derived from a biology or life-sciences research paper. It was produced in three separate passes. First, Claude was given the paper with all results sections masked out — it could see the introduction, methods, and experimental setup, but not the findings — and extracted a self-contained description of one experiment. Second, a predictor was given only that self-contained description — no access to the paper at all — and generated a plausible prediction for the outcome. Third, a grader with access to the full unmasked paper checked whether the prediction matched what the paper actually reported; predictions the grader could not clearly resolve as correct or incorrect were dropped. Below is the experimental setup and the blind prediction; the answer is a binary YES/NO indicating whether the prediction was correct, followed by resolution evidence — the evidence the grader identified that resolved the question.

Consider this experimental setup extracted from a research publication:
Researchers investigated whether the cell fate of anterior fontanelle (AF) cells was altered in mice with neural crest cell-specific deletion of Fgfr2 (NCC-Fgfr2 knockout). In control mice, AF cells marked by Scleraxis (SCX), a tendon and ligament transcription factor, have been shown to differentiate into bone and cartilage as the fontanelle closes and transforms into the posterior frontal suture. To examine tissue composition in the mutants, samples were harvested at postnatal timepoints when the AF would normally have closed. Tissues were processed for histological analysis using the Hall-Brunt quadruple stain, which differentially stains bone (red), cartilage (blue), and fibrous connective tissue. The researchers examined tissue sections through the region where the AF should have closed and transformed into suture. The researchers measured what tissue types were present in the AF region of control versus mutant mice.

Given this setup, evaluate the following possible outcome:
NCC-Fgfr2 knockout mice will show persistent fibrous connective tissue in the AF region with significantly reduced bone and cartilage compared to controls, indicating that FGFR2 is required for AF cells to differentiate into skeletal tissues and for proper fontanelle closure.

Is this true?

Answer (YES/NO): YES